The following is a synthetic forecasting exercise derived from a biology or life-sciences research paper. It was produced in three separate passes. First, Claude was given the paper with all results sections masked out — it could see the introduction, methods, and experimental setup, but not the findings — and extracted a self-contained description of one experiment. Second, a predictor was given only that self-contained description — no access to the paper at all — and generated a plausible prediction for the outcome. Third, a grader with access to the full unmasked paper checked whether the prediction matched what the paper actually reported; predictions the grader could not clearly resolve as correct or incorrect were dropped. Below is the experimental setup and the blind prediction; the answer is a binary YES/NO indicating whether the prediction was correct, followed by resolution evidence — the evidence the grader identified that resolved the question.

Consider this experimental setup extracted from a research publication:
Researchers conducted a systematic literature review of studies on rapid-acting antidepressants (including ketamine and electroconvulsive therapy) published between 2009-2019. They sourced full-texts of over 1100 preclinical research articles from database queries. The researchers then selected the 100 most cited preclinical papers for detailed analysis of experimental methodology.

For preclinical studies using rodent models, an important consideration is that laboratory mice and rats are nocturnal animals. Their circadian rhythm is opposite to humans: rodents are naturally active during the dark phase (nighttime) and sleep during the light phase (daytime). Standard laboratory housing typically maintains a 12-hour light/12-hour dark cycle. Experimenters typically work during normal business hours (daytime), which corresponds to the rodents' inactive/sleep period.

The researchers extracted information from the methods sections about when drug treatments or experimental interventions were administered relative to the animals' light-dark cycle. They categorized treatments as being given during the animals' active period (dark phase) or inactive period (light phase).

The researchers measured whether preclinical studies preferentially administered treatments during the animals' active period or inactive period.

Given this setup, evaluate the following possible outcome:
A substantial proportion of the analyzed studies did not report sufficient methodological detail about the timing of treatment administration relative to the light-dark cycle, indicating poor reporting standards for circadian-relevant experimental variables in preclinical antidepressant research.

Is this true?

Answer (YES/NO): YES